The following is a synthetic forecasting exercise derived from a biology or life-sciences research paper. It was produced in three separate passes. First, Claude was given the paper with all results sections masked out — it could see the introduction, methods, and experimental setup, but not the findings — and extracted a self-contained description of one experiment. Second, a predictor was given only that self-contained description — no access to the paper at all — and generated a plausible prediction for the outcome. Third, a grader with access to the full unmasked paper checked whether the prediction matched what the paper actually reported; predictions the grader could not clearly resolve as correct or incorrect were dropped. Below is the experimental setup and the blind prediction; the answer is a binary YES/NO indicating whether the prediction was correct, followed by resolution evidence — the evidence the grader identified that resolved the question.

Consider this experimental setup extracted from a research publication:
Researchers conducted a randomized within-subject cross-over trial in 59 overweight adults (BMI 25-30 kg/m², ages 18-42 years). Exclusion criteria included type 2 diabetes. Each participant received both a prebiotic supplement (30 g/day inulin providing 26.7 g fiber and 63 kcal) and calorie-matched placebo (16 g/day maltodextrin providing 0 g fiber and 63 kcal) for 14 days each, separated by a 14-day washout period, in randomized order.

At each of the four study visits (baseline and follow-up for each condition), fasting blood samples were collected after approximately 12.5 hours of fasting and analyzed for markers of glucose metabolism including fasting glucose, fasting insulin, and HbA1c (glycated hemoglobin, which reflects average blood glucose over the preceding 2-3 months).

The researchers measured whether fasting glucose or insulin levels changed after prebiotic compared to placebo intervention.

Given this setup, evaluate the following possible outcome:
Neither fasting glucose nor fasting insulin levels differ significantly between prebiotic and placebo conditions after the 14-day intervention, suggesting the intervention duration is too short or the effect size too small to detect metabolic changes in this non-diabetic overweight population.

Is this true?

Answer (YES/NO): YES